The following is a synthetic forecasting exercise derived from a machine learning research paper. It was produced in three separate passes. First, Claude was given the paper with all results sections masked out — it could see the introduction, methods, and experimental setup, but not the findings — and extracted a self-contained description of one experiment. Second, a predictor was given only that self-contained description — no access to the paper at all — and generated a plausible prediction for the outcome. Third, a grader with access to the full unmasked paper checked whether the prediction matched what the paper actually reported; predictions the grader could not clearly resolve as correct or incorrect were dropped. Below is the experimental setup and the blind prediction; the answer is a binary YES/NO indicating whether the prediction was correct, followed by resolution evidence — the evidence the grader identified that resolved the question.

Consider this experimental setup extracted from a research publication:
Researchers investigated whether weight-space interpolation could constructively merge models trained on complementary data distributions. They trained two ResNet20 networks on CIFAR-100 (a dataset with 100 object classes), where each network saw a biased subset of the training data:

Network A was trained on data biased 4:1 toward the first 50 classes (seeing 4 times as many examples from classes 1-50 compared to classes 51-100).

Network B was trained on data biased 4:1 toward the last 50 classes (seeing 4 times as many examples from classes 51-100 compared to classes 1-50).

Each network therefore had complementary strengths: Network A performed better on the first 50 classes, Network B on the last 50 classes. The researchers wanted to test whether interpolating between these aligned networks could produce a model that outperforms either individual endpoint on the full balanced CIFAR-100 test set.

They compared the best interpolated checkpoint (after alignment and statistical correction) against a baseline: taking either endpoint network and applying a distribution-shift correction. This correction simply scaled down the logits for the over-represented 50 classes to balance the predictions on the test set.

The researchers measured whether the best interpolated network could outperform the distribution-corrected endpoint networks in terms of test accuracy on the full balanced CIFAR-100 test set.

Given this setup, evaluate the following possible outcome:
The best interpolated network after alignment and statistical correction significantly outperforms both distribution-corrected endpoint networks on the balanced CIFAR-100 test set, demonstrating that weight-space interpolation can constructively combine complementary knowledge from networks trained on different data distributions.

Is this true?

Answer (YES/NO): NO